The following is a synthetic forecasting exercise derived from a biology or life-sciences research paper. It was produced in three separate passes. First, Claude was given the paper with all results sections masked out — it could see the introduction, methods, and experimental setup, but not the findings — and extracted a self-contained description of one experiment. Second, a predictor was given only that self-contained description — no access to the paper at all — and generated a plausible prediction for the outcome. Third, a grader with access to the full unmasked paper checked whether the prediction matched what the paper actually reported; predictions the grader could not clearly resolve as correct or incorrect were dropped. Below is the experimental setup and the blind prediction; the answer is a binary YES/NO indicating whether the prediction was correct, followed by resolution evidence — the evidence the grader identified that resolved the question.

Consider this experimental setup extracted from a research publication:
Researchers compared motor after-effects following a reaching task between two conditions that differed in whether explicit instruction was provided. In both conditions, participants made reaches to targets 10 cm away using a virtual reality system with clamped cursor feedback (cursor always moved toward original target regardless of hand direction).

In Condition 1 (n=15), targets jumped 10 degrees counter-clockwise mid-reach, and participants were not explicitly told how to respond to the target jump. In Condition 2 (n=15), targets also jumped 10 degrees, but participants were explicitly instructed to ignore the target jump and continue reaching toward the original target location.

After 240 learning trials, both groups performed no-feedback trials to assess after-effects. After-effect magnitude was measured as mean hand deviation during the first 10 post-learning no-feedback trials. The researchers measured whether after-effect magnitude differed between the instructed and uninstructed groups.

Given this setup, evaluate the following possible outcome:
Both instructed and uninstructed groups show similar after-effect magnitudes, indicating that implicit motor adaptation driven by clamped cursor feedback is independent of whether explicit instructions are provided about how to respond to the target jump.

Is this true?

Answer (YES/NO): NO